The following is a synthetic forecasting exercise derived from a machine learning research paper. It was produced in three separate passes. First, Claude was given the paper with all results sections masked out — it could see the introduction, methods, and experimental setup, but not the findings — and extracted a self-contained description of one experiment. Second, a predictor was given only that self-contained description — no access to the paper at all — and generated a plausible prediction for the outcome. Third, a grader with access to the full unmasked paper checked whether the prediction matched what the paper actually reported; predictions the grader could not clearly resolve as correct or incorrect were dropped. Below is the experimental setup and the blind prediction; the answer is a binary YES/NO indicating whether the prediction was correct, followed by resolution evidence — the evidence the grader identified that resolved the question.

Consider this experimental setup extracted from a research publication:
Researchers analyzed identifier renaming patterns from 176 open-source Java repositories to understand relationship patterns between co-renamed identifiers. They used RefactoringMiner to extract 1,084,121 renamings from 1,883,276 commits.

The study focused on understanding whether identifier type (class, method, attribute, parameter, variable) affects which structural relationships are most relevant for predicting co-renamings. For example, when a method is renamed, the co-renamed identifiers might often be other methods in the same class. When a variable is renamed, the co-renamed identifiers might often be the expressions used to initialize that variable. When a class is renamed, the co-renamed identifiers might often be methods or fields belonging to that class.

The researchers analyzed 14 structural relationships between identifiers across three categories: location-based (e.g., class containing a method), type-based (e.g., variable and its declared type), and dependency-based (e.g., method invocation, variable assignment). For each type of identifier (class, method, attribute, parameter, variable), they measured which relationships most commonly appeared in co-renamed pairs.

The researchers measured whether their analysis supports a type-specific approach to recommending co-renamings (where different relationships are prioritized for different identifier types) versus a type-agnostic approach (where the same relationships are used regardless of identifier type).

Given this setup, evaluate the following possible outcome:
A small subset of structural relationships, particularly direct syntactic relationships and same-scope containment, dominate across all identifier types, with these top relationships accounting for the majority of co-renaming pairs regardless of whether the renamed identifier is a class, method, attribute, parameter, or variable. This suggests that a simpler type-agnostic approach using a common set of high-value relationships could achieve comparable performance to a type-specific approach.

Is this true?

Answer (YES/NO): NO